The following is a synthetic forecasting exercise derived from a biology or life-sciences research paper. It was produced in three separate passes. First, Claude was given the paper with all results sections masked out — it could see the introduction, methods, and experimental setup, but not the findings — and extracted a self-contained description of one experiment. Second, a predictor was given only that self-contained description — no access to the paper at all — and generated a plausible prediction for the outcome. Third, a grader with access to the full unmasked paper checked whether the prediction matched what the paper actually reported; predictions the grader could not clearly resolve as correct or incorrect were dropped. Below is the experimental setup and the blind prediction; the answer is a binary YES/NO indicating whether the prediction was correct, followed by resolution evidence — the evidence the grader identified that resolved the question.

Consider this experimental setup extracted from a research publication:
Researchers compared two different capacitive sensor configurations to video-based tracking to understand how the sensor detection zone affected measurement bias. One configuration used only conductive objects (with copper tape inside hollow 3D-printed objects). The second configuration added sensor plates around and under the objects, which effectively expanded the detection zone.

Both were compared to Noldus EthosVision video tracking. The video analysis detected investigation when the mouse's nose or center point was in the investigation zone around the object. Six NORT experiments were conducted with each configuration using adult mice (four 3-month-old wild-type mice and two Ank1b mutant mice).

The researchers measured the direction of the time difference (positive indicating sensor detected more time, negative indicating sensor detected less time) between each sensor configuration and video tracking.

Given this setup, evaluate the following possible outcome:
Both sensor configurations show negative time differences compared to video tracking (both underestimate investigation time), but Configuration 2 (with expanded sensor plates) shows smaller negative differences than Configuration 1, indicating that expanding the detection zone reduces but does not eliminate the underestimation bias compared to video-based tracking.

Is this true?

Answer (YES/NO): NO